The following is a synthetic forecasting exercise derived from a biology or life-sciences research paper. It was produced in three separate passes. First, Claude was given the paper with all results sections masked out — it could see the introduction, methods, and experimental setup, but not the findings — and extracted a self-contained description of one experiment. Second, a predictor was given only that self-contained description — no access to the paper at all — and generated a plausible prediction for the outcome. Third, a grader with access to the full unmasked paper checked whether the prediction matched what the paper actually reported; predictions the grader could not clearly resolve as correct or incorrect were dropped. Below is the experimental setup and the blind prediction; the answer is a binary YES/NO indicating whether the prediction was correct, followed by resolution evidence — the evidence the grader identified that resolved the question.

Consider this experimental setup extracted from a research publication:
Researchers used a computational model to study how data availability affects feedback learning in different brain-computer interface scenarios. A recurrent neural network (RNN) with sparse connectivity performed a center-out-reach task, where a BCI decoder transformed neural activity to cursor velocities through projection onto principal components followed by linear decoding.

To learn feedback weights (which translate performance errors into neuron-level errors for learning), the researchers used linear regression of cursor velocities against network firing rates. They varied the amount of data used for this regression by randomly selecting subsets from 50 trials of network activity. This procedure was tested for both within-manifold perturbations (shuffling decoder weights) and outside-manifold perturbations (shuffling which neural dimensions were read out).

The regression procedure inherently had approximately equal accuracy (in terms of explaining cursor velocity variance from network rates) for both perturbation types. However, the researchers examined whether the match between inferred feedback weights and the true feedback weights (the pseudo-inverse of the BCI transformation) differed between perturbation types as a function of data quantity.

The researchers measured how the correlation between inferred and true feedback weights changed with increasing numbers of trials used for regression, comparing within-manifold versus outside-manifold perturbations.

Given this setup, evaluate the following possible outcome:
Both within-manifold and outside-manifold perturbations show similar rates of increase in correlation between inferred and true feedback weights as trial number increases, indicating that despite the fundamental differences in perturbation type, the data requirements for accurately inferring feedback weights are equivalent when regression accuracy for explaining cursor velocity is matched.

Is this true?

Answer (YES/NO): NO